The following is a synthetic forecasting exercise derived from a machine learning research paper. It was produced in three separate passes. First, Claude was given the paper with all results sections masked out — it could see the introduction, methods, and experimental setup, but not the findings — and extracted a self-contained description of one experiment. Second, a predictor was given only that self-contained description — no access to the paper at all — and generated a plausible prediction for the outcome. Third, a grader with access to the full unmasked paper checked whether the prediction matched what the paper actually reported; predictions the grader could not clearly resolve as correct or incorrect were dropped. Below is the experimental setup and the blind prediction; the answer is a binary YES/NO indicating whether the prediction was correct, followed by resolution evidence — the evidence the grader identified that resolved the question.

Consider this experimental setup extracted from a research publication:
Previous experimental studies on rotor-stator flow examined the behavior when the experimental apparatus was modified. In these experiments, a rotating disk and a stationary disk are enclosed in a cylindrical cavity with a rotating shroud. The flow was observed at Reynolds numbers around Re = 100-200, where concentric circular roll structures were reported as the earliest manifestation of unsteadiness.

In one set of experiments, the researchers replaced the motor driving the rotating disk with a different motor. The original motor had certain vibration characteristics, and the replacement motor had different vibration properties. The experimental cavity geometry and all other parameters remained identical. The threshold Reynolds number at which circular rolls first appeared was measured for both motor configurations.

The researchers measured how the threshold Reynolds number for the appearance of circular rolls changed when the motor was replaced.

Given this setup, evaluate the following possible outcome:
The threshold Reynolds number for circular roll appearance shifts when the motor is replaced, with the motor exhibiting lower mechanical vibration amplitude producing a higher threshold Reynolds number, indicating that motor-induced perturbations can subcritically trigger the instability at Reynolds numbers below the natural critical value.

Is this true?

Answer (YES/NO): YES